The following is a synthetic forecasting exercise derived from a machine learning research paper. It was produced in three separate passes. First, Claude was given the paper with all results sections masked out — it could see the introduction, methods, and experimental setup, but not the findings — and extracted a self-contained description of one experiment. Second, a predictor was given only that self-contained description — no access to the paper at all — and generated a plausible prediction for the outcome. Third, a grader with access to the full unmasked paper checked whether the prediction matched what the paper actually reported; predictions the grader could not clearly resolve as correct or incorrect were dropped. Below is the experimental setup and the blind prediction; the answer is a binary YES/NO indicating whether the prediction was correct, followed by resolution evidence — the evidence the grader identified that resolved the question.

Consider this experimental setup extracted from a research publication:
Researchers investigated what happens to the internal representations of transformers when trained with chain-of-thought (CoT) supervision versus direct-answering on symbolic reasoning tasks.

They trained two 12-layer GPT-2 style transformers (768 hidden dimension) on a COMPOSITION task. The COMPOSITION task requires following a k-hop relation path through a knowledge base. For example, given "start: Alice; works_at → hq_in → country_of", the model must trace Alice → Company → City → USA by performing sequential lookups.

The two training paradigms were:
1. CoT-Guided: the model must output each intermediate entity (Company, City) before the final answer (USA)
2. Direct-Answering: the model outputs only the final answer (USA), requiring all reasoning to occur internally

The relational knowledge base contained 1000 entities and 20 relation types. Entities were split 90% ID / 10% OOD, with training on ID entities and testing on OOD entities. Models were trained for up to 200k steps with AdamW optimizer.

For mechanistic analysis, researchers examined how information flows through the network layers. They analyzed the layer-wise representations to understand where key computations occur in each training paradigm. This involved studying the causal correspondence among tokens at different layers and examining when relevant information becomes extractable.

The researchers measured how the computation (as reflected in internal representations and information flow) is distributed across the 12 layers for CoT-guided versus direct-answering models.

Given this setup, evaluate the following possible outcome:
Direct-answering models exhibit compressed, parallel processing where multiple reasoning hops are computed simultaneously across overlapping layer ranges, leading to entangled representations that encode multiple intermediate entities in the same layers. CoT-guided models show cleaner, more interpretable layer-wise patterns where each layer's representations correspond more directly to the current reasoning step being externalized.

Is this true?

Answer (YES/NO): NO